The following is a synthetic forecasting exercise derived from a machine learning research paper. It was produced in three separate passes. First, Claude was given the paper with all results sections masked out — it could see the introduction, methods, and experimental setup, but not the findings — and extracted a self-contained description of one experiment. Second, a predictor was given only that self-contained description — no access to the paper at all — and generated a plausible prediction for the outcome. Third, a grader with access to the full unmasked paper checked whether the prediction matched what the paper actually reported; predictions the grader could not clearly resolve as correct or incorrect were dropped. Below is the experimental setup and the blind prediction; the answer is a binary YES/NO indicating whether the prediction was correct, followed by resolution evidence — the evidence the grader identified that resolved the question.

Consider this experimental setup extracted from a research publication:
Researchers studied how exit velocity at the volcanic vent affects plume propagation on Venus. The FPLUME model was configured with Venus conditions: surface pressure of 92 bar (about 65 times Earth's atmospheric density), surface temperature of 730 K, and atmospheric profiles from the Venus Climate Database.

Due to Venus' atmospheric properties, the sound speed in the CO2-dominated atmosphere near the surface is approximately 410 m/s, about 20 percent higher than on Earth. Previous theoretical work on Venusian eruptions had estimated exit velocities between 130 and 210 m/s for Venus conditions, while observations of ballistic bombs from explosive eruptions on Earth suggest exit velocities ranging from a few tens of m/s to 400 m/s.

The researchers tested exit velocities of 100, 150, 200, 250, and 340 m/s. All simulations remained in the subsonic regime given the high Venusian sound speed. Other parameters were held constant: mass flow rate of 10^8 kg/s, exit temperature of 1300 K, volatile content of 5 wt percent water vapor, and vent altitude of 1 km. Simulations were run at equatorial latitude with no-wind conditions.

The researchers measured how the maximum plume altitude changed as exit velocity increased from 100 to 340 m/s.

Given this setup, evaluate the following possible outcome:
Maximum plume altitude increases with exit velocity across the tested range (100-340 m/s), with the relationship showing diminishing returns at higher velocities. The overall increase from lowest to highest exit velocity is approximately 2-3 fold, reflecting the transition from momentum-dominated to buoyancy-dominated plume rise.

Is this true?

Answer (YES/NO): NO